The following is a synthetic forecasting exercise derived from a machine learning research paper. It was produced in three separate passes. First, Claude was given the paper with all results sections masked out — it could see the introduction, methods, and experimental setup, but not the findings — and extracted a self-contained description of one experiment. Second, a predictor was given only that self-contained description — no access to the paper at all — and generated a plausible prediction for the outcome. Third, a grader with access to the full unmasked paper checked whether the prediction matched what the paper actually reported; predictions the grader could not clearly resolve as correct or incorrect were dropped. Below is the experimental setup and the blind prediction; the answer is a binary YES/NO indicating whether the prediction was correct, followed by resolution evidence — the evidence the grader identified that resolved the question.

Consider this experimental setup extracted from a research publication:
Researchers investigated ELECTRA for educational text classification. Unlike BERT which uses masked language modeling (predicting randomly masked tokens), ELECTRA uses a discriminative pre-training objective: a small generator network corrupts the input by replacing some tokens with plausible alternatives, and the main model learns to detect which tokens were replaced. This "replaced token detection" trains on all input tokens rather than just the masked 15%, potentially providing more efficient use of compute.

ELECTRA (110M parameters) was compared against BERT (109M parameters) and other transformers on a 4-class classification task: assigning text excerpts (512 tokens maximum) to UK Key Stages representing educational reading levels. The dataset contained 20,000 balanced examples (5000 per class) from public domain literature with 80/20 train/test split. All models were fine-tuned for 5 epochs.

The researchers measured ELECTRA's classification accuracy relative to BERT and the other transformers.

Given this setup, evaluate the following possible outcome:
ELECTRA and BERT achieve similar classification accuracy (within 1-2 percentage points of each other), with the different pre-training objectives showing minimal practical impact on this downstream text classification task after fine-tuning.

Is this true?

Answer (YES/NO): NO